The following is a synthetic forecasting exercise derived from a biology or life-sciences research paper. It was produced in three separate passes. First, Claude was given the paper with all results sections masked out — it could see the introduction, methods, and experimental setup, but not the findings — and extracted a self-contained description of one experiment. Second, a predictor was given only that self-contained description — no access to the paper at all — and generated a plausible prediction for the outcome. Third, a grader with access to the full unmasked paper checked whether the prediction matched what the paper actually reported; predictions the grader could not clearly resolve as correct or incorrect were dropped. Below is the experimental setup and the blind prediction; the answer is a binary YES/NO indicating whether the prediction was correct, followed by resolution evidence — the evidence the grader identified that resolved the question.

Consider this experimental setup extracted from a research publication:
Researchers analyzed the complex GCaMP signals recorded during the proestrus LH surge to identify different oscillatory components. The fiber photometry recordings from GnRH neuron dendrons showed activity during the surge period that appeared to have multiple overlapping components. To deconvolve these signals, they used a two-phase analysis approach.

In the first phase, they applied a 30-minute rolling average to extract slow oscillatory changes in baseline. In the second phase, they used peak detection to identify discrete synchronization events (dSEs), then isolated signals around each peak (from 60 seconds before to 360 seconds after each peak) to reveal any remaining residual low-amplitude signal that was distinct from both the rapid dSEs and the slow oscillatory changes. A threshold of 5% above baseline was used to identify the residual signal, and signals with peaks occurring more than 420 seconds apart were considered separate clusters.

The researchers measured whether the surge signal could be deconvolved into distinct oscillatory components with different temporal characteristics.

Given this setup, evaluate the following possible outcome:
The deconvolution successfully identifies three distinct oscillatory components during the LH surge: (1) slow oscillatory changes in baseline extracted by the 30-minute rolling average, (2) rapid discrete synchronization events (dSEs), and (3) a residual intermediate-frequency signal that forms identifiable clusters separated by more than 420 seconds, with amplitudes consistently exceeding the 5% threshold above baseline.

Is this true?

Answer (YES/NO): NO